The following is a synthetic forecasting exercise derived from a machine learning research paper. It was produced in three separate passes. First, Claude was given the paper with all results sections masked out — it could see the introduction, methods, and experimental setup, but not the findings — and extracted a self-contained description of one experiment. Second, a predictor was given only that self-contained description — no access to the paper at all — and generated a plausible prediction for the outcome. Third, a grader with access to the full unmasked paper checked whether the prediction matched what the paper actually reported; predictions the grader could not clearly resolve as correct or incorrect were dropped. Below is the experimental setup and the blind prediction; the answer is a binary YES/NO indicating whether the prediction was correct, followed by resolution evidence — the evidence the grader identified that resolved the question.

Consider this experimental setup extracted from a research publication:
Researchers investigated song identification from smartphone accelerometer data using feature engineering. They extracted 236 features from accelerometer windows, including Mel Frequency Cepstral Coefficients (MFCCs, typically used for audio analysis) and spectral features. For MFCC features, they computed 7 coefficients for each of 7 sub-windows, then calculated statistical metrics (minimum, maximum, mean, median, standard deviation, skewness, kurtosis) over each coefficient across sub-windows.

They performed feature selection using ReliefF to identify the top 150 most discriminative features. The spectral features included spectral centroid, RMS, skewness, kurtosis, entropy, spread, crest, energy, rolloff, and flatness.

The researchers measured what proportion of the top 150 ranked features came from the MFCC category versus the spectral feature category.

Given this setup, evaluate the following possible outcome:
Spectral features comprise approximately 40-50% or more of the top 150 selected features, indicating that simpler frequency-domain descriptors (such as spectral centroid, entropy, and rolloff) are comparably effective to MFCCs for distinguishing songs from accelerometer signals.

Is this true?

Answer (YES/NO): NO